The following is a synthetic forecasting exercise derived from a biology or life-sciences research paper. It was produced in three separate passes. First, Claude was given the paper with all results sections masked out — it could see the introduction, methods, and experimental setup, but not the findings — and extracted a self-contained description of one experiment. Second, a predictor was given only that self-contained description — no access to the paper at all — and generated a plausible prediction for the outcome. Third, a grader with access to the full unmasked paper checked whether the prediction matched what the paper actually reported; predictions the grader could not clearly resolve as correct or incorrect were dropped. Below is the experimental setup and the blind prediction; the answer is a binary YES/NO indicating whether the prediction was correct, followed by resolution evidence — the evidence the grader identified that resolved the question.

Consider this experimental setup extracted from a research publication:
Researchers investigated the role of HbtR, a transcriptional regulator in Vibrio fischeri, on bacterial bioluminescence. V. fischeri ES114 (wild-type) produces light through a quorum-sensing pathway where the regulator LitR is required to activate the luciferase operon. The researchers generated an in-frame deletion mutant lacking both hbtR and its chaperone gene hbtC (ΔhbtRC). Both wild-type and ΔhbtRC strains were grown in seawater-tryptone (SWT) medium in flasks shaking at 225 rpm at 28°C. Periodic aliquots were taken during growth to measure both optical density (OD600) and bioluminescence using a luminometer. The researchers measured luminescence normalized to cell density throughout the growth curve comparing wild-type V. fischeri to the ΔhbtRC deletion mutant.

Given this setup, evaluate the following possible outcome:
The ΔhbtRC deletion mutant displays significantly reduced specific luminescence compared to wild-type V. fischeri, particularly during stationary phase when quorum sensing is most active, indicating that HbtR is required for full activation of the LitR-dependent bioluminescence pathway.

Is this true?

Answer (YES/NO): NO